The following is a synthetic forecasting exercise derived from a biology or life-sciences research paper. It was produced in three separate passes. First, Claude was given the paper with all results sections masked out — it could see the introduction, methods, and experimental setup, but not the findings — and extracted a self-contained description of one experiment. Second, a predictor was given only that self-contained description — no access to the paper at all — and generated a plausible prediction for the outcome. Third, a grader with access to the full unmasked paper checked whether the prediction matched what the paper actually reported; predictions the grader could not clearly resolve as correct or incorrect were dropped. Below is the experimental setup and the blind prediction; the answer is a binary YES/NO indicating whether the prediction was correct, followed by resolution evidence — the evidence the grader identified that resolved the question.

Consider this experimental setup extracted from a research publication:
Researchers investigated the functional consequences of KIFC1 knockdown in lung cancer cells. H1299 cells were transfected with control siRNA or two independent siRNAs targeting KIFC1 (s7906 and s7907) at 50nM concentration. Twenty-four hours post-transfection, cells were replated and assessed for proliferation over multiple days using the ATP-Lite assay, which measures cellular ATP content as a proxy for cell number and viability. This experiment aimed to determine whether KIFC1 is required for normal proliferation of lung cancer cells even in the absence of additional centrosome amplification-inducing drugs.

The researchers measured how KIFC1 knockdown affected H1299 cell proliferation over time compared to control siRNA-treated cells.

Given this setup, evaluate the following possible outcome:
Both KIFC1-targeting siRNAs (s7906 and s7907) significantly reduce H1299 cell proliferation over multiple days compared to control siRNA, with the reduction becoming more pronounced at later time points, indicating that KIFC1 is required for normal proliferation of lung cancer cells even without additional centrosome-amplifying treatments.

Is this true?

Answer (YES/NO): NO